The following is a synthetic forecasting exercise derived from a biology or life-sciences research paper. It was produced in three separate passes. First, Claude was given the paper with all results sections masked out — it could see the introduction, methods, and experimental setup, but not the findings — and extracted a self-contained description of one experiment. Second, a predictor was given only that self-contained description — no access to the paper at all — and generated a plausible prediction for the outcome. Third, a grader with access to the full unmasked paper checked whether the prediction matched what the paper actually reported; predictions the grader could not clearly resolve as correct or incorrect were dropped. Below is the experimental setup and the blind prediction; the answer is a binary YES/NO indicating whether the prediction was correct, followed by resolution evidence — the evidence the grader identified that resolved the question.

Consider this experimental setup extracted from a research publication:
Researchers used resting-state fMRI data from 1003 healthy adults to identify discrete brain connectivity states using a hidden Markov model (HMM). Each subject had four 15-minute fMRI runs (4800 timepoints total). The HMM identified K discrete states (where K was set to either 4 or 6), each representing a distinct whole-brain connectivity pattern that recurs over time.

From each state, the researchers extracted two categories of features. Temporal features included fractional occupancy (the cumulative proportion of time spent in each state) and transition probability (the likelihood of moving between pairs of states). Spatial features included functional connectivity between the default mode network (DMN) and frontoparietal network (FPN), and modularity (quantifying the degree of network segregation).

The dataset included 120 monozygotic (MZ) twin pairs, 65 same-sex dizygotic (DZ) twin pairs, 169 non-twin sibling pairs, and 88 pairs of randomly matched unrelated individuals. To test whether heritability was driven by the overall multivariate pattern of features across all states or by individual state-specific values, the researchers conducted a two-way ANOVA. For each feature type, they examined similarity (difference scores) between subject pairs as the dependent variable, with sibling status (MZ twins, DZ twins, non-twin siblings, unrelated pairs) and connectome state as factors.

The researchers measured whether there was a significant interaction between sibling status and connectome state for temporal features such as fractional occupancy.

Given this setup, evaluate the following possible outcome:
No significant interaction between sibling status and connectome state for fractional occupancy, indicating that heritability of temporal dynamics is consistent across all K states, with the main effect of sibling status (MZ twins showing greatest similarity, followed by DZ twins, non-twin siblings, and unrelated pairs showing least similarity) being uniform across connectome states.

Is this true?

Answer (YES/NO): NO